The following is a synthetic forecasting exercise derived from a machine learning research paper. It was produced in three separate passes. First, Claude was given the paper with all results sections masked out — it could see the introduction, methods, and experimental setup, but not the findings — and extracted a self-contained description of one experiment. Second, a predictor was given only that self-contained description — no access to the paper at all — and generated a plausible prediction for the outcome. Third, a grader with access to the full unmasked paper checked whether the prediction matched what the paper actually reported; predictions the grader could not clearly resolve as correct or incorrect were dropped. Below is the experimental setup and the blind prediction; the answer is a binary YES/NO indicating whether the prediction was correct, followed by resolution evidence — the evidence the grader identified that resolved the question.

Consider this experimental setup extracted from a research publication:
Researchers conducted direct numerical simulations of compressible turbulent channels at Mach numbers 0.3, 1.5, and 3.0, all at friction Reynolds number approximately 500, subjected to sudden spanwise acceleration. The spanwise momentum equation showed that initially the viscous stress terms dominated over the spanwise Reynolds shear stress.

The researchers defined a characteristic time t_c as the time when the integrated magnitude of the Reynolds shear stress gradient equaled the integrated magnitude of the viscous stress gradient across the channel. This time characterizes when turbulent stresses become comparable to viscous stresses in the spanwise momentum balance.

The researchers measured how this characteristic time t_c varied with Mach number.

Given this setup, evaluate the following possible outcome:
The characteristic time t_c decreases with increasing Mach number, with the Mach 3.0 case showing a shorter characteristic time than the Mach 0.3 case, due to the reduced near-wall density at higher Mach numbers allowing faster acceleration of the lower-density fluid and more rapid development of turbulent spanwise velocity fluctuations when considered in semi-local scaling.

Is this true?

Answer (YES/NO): NO